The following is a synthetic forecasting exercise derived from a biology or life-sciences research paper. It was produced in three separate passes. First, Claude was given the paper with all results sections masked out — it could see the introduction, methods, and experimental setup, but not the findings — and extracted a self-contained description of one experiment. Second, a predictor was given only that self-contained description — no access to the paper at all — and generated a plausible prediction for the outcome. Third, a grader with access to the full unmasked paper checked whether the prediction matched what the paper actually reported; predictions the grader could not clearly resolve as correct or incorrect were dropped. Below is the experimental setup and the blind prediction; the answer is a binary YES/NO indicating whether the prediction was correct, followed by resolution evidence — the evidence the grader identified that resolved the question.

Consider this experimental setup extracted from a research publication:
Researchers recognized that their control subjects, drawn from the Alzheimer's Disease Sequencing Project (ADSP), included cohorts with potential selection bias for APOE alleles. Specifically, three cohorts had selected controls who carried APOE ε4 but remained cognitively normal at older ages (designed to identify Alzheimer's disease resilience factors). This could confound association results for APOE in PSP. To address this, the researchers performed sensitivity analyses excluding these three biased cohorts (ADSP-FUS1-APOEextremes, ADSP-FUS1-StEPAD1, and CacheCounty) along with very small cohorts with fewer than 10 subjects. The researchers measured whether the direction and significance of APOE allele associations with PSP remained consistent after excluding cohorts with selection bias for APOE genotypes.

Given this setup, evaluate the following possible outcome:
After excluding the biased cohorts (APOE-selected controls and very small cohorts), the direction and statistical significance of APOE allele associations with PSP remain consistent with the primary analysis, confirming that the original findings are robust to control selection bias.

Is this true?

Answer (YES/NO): NO